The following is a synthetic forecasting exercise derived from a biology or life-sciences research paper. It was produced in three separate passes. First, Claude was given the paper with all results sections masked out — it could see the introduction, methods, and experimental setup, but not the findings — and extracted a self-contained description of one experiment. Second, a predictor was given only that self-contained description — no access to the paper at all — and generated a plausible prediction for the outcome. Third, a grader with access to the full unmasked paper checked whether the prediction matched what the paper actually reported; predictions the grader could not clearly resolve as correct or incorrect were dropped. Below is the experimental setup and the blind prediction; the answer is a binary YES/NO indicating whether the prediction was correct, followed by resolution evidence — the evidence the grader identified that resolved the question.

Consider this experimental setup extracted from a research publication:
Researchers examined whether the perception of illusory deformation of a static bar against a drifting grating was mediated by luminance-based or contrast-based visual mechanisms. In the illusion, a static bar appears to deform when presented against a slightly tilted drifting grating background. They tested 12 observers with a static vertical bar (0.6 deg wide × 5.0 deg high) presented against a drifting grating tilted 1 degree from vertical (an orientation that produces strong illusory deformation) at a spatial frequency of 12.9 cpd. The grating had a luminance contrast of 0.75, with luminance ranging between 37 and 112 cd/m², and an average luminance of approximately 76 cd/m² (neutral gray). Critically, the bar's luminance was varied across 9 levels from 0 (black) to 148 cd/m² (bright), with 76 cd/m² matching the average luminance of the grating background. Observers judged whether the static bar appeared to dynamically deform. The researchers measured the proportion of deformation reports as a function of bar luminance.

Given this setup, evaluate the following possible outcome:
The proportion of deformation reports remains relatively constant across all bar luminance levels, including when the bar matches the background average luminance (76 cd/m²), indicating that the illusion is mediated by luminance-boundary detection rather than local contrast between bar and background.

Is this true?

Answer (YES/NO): NO